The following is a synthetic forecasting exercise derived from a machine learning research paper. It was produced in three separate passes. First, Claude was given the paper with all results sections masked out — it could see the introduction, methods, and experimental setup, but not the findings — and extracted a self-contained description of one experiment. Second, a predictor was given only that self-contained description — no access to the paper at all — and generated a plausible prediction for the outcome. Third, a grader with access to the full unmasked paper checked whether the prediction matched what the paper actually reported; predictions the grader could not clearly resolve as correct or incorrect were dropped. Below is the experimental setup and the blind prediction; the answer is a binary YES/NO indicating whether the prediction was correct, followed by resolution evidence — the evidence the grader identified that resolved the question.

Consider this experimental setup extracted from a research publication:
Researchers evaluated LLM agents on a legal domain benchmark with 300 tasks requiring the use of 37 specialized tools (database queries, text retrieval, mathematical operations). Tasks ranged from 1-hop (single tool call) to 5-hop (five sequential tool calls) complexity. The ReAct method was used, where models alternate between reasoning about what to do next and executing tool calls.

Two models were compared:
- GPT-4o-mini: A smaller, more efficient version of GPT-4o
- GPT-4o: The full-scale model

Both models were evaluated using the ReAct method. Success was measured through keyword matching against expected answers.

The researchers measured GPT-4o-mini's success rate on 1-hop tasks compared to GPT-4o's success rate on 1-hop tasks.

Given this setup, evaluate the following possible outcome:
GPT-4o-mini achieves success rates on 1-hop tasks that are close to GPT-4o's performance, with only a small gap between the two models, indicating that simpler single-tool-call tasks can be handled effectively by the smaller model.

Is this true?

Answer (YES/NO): YES